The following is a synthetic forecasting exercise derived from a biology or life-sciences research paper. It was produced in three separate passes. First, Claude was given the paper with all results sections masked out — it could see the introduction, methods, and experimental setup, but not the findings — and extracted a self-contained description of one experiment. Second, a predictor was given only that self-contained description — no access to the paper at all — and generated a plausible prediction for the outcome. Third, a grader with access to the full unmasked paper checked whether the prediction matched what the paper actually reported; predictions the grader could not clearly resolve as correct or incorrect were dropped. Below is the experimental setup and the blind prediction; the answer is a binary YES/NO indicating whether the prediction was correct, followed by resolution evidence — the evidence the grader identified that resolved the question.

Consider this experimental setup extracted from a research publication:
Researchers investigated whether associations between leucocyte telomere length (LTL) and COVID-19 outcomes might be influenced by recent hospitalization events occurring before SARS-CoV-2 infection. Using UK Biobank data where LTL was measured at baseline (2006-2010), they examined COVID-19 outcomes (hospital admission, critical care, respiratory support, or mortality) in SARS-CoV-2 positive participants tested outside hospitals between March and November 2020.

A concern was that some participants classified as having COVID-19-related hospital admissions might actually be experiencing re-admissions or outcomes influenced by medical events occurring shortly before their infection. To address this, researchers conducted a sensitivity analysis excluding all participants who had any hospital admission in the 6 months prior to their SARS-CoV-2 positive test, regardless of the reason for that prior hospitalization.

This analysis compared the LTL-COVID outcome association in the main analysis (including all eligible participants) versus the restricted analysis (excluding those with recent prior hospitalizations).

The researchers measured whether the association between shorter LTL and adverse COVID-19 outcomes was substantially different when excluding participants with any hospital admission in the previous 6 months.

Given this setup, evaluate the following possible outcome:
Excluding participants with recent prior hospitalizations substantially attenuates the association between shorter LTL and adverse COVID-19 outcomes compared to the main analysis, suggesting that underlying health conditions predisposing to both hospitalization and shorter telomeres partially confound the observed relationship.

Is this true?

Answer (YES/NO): NO